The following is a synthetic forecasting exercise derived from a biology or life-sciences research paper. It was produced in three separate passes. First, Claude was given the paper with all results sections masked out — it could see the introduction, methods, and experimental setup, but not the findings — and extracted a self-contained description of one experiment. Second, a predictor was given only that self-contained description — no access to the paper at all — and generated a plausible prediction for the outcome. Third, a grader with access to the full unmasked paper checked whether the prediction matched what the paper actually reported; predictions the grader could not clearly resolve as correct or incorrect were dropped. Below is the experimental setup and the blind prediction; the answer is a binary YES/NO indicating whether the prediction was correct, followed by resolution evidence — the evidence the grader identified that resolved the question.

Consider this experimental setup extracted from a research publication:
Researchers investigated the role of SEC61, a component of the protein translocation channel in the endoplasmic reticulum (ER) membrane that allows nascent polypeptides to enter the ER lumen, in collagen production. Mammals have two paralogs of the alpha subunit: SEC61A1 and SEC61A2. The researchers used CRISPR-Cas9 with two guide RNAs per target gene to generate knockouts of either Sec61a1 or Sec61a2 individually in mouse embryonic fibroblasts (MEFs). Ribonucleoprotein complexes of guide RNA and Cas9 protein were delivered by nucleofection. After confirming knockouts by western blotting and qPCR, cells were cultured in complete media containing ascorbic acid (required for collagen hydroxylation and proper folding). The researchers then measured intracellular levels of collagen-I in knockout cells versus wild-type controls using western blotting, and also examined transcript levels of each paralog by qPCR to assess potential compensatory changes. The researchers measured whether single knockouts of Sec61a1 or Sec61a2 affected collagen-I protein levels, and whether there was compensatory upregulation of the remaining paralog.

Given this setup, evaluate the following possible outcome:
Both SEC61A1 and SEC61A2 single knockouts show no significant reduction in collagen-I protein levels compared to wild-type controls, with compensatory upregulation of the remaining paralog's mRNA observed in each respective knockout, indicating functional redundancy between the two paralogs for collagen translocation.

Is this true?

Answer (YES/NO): NO